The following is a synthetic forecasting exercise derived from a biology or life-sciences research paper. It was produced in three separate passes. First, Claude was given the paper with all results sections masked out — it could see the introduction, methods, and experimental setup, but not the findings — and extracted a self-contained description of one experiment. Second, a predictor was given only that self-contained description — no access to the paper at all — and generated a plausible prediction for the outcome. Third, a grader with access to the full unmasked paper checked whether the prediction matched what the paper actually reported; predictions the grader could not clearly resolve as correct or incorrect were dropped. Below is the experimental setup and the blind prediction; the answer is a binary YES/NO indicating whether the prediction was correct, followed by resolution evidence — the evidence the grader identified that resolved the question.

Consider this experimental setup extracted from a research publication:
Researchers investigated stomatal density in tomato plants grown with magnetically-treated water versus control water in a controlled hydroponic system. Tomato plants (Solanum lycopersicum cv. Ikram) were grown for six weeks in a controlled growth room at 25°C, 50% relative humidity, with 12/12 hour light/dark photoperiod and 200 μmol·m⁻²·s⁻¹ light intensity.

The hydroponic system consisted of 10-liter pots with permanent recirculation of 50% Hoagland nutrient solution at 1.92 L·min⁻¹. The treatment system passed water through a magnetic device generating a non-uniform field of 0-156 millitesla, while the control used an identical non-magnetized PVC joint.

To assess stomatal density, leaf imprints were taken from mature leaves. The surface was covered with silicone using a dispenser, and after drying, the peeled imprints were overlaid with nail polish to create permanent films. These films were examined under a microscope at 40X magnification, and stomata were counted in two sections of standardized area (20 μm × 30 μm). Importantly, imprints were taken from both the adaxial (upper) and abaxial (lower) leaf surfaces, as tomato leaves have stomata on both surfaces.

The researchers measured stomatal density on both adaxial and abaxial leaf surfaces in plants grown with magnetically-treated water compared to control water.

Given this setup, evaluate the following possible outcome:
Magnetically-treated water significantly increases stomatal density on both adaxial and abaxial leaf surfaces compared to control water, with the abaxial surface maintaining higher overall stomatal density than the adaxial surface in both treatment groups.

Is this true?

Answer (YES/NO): NO